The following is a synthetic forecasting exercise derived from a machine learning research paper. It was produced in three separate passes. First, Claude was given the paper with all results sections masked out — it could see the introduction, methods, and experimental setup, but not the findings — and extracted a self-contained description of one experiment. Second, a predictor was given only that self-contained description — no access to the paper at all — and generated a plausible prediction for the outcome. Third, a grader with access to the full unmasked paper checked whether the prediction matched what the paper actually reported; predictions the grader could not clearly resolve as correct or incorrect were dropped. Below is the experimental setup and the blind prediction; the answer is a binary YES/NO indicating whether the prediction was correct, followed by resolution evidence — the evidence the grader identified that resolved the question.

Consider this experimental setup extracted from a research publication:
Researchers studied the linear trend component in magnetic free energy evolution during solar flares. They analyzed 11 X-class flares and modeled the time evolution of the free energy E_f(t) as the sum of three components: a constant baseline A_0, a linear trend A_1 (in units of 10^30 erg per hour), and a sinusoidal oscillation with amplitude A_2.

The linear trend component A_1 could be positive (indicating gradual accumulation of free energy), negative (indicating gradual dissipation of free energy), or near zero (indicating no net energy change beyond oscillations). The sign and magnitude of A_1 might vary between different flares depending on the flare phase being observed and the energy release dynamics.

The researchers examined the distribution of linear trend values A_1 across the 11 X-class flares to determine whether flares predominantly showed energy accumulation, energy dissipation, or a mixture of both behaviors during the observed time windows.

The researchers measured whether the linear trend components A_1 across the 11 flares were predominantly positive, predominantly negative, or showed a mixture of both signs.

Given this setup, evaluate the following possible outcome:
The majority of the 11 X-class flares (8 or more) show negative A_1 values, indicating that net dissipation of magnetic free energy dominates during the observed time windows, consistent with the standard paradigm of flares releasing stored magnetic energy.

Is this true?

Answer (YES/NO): NO